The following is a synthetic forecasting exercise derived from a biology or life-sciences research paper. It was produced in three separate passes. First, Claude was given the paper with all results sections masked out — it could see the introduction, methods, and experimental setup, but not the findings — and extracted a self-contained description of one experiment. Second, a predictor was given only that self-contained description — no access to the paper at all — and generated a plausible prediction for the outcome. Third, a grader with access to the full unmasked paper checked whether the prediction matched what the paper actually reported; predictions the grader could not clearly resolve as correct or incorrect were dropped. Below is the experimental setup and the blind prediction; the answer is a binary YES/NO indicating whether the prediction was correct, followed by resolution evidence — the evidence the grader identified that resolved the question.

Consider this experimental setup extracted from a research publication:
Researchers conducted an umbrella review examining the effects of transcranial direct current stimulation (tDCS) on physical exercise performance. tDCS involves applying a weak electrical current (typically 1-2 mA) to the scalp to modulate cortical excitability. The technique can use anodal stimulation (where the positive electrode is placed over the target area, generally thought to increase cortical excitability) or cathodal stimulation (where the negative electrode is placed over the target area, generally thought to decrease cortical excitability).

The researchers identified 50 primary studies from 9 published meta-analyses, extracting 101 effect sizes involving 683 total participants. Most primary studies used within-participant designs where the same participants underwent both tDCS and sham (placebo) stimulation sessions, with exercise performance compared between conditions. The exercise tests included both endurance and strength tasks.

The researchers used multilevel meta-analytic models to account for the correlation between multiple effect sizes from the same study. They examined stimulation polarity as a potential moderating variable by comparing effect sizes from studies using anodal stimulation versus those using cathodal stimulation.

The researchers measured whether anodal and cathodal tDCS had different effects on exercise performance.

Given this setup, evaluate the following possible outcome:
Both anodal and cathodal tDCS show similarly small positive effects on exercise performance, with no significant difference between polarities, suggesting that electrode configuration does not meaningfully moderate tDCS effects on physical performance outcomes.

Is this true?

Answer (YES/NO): NO